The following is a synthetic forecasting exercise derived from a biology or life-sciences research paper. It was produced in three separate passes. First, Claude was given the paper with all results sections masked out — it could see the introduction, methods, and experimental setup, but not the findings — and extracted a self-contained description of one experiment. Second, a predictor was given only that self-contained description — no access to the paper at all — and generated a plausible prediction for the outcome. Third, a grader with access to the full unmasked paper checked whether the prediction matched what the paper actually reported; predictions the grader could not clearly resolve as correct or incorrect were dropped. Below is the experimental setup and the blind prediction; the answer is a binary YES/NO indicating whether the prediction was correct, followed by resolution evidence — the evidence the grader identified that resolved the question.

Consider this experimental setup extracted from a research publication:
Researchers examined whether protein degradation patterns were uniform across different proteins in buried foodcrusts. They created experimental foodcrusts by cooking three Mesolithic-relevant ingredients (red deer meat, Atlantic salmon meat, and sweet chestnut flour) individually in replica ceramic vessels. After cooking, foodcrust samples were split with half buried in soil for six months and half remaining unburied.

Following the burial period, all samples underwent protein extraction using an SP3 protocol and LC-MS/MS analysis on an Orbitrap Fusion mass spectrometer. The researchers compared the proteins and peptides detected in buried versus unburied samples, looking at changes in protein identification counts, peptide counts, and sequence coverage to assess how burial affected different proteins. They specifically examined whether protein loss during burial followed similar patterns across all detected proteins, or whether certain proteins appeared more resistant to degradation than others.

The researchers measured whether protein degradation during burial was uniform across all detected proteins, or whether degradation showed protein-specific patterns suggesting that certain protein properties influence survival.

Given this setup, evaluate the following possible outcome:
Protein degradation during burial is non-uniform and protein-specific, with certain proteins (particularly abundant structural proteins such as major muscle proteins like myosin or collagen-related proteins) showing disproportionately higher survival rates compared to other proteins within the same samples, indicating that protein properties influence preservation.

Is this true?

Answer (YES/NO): YES